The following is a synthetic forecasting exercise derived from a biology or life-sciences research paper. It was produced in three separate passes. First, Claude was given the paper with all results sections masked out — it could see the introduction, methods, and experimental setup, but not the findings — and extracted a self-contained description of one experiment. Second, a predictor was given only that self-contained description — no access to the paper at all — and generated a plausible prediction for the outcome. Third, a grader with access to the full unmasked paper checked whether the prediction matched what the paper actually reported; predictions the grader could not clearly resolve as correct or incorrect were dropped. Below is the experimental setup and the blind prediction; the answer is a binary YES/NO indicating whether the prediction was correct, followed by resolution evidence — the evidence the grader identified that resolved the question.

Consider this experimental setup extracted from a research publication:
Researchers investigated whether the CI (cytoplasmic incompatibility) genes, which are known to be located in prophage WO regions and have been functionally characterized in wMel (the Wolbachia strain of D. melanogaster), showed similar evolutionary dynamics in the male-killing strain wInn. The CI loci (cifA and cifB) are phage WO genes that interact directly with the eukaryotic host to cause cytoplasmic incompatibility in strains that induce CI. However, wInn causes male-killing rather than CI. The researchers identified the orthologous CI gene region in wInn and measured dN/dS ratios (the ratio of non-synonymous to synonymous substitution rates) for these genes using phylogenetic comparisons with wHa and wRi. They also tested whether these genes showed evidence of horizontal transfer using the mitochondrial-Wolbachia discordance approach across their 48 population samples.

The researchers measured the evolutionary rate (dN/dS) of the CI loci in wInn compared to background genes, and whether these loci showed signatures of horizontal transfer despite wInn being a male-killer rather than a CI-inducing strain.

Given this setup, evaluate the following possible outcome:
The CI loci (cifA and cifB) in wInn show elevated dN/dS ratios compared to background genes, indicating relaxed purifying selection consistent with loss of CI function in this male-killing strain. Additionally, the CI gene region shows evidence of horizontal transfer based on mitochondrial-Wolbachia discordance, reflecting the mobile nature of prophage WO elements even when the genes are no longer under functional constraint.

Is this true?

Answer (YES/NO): NO